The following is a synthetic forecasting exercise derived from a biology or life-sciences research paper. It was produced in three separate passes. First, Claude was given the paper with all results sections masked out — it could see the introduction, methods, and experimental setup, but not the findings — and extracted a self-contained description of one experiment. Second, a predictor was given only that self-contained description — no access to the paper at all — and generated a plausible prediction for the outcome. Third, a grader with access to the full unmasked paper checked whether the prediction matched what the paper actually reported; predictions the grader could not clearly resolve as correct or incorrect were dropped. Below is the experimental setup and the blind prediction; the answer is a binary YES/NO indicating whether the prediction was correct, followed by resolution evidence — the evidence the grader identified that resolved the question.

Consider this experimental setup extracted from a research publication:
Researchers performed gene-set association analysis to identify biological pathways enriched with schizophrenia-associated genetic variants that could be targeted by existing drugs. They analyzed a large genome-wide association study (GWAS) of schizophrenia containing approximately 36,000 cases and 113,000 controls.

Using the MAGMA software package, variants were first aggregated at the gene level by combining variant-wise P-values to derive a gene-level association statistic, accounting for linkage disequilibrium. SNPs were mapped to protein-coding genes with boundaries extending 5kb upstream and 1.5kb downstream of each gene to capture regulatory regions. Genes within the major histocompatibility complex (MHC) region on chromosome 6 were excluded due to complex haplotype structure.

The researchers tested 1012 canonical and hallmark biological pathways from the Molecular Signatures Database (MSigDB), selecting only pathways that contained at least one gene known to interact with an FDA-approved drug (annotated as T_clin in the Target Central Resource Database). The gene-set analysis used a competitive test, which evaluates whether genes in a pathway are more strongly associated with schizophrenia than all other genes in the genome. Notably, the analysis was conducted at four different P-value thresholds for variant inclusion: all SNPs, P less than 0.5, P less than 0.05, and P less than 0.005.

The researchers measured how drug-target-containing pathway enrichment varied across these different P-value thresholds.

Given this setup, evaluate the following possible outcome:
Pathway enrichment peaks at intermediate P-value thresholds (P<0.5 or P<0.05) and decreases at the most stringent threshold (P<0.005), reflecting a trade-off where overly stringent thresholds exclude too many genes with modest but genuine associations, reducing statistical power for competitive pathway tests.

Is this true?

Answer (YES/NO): NO